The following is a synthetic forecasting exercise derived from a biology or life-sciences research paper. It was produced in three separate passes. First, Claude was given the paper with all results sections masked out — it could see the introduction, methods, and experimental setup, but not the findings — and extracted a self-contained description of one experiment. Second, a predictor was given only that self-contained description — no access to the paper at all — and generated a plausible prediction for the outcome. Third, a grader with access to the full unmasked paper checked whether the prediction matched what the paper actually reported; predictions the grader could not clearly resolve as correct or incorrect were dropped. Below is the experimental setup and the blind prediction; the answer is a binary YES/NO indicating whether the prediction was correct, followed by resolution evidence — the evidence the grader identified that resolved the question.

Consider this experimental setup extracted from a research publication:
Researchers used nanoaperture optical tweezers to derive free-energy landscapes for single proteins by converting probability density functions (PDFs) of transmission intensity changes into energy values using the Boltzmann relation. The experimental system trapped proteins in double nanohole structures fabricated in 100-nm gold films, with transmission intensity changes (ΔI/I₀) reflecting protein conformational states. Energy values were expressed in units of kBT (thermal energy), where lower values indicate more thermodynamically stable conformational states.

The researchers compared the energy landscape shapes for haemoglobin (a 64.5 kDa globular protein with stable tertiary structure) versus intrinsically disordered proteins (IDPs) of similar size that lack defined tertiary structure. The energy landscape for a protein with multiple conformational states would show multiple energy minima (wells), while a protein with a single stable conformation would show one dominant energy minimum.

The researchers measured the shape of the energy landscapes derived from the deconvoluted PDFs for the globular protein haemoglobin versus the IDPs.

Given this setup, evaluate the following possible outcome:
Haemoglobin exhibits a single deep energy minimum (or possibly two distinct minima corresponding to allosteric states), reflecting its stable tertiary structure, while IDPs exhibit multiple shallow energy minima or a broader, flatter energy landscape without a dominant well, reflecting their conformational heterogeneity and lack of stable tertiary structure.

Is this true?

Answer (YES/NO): YES